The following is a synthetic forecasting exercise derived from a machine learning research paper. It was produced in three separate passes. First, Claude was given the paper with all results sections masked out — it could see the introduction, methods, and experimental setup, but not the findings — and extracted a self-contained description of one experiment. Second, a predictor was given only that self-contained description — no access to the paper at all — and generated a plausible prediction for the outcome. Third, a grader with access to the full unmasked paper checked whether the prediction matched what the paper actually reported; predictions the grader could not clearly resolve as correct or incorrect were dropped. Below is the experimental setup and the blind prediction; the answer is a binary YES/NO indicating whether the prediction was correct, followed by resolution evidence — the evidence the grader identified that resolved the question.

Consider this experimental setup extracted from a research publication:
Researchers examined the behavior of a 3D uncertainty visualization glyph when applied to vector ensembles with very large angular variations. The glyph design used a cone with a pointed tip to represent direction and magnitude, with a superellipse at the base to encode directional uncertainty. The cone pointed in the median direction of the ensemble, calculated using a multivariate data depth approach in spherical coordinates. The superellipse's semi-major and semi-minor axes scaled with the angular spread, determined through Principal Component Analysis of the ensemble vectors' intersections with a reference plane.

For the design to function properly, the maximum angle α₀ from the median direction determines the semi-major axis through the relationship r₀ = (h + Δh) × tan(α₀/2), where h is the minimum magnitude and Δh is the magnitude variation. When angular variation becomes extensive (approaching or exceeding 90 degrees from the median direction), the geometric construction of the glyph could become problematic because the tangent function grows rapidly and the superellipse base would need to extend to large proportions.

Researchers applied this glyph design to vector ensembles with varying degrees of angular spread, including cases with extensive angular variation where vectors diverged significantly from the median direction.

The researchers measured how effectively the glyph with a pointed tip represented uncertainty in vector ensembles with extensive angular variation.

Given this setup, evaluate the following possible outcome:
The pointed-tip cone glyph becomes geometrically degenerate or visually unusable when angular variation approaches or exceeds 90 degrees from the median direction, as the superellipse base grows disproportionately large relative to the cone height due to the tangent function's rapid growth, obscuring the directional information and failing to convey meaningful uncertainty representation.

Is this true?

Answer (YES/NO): NO